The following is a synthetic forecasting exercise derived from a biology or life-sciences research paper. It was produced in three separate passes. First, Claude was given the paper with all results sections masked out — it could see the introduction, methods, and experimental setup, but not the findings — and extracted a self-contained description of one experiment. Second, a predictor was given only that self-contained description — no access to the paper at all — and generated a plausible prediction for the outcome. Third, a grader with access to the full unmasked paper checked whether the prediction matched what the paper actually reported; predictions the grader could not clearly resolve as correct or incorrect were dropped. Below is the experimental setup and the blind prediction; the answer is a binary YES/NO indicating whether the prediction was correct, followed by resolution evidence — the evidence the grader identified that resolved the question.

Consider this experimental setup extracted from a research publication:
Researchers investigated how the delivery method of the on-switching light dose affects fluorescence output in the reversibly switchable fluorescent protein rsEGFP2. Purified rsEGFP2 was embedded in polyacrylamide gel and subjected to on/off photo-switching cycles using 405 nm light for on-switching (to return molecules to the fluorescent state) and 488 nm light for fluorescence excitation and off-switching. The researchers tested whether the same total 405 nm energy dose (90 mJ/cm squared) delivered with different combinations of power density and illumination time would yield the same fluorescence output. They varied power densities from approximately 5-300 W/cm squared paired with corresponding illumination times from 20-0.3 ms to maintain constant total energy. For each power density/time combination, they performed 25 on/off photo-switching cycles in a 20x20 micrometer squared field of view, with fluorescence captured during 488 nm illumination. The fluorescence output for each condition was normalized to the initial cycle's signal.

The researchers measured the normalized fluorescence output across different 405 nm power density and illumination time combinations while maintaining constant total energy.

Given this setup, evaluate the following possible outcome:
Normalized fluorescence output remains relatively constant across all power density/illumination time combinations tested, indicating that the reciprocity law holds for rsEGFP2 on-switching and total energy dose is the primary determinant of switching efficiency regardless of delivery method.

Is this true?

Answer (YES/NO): NO